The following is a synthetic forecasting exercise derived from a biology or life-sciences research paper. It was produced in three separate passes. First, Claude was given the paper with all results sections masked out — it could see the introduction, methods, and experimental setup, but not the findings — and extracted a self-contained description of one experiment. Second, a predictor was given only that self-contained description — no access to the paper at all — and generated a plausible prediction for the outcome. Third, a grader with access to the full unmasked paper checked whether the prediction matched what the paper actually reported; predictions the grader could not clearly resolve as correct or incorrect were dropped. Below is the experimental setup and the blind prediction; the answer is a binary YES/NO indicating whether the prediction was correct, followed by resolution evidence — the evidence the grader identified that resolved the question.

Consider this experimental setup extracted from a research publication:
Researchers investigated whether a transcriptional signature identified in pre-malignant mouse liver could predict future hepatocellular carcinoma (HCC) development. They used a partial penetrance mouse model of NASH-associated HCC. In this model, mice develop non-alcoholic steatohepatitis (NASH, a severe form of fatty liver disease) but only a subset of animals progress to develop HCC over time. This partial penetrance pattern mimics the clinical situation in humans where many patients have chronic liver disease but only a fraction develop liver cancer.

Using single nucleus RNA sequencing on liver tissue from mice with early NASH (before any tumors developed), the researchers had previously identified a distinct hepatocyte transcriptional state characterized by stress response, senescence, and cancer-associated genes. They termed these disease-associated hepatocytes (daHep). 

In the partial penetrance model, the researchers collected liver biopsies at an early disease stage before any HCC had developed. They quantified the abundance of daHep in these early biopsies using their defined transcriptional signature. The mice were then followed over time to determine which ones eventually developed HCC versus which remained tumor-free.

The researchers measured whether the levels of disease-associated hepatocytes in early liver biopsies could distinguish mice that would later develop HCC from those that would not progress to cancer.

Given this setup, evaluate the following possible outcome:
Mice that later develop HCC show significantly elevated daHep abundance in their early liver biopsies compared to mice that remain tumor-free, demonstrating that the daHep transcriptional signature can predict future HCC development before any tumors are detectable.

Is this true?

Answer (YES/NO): YES